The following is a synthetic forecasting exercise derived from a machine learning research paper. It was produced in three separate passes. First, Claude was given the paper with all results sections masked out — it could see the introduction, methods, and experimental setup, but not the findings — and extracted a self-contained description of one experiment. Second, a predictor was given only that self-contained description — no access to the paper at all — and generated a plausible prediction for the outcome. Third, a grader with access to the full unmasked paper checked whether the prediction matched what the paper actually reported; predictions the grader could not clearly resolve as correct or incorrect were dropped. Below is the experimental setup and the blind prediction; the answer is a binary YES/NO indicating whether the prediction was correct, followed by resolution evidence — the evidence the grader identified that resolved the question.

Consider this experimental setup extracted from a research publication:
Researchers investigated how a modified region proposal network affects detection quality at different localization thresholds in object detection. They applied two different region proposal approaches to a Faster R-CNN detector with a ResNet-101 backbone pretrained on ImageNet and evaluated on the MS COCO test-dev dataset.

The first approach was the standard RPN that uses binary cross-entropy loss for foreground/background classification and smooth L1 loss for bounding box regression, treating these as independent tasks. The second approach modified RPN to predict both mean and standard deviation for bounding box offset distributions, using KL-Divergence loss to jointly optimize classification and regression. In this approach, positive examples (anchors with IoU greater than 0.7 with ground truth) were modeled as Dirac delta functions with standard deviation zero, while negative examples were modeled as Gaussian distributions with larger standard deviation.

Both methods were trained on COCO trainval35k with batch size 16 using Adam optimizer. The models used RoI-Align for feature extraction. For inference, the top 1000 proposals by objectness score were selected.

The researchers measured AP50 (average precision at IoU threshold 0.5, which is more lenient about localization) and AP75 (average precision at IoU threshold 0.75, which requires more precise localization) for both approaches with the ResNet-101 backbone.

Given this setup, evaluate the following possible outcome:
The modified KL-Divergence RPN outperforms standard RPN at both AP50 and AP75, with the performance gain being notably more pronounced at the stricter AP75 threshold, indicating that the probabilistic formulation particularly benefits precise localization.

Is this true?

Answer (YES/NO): NO